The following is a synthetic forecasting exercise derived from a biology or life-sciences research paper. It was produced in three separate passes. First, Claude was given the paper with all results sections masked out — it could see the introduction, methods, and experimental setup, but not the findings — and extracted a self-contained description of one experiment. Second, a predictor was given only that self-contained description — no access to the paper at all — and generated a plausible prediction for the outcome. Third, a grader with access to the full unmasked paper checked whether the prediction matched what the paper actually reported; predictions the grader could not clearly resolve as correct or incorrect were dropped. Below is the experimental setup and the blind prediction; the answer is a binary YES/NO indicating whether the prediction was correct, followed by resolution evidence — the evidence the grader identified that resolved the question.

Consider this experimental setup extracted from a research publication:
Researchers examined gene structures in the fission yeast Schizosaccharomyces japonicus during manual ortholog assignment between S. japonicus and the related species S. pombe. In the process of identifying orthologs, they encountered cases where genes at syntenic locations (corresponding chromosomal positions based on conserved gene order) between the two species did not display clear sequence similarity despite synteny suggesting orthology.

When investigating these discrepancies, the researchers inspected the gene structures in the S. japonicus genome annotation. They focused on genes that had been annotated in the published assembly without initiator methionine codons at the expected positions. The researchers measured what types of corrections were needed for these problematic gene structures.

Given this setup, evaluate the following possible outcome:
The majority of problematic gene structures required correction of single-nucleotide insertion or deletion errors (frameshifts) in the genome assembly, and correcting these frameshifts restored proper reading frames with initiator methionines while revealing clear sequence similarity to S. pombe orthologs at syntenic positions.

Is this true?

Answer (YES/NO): NO